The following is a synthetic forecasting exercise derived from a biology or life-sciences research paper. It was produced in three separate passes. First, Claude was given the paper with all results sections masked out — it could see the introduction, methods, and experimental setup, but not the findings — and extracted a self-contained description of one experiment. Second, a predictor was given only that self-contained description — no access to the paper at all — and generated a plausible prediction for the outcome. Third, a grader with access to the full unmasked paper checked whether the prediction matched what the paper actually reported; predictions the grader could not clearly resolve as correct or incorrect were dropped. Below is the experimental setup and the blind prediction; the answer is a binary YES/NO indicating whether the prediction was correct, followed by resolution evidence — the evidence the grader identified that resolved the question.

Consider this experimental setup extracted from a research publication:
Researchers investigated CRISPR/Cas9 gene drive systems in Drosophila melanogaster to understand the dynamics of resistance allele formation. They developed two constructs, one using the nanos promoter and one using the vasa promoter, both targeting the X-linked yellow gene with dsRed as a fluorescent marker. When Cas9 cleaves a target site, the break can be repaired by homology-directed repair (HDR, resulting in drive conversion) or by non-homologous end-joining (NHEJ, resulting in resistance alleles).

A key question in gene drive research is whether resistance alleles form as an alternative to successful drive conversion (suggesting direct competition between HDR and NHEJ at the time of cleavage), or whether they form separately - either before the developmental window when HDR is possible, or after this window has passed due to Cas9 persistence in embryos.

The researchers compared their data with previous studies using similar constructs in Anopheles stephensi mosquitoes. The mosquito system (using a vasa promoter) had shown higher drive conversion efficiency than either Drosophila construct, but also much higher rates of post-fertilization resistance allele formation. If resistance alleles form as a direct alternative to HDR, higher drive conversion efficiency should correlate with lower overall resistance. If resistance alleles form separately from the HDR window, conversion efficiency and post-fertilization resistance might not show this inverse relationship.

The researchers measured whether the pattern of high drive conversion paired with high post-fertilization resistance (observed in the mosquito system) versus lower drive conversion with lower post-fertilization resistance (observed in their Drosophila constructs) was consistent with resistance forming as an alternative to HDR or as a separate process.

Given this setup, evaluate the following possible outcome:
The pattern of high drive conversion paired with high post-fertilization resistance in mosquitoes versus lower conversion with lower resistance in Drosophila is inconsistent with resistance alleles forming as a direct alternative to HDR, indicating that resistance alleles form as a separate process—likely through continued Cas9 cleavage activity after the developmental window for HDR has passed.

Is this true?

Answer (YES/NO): YES